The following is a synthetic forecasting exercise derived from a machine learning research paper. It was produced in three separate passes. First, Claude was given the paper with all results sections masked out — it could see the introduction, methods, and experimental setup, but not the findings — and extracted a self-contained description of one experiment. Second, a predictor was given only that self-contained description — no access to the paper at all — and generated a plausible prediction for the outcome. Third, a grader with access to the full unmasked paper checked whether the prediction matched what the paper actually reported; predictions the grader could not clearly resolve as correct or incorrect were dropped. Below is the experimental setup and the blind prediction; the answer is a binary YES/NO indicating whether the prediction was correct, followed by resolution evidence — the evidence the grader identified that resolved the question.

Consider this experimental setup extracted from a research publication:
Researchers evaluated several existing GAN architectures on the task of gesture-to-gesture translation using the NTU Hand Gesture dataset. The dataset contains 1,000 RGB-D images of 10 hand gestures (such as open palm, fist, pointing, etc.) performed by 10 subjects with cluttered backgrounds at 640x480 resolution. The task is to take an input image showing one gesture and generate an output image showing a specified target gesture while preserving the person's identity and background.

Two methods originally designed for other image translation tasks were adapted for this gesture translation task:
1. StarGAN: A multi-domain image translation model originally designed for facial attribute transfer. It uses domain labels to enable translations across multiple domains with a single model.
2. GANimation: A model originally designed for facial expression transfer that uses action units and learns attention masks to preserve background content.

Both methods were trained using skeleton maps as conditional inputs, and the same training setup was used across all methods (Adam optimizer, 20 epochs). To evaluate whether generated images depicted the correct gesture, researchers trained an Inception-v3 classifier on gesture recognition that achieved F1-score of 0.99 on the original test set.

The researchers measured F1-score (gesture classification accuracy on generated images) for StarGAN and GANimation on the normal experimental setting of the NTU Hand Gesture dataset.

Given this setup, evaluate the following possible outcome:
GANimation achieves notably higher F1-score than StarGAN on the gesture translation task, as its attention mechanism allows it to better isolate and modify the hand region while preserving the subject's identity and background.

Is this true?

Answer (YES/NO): NO